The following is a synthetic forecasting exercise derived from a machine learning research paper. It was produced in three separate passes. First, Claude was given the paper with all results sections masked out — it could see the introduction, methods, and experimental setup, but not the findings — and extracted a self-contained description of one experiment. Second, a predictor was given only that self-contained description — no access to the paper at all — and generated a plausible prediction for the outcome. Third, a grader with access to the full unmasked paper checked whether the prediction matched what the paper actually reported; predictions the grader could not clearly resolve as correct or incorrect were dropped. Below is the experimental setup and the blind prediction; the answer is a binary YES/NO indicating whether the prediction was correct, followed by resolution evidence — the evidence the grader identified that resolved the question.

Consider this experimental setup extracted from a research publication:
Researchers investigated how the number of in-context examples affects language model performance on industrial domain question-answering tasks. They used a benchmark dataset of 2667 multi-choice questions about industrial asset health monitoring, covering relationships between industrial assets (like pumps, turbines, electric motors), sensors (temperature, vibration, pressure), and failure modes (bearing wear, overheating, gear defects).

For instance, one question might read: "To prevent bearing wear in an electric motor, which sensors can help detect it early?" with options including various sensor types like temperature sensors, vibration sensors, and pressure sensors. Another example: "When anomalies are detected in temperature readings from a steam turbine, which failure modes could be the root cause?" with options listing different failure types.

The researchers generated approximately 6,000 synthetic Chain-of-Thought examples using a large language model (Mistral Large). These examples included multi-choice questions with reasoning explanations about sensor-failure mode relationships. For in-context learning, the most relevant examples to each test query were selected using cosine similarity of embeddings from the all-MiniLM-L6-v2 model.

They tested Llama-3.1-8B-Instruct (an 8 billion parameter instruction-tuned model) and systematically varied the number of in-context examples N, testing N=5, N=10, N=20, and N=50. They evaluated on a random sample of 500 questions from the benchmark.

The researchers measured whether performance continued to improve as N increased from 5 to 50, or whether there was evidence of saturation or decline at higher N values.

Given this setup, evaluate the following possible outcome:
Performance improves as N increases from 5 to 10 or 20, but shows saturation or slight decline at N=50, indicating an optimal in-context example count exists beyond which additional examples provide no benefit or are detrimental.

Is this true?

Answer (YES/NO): YES